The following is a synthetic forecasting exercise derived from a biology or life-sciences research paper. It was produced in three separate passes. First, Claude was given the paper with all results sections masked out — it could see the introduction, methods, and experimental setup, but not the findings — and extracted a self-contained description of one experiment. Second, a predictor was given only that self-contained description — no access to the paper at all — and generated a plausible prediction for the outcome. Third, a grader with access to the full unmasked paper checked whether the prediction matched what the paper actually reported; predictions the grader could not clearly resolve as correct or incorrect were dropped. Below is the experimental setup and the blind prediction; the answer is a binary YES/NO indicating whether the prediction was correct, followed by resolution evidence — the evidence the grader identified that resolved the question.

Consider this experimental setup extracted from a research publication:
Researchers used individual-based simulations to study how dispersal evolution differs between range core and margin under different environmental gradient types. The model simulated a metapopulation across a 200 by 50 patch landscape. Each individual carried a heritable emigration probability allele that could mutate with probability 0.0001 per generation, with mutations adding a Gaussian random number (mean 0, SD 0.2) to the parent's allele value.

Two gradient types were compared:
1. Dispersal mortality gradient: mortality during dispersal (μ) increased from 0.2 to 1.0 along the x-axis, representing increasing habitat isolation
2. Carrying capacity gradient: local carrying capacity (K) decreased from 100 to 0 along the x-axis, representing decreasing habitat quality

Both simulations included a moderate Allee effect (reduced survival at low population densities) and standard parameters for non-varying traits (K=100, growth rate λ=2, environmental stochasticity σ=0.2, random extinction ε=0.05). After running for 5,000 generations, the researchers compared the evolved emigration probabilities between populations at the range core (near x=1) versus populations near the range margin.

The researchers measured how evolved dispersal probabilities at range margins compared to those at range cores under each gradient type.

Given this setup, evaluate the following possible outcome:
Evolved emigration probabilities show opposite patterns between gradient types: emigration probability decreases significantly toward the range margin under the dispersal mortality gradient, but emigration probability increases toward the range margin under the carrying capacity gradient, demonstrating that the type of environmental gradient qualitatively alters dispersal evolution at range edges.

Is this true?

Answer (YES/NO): YES